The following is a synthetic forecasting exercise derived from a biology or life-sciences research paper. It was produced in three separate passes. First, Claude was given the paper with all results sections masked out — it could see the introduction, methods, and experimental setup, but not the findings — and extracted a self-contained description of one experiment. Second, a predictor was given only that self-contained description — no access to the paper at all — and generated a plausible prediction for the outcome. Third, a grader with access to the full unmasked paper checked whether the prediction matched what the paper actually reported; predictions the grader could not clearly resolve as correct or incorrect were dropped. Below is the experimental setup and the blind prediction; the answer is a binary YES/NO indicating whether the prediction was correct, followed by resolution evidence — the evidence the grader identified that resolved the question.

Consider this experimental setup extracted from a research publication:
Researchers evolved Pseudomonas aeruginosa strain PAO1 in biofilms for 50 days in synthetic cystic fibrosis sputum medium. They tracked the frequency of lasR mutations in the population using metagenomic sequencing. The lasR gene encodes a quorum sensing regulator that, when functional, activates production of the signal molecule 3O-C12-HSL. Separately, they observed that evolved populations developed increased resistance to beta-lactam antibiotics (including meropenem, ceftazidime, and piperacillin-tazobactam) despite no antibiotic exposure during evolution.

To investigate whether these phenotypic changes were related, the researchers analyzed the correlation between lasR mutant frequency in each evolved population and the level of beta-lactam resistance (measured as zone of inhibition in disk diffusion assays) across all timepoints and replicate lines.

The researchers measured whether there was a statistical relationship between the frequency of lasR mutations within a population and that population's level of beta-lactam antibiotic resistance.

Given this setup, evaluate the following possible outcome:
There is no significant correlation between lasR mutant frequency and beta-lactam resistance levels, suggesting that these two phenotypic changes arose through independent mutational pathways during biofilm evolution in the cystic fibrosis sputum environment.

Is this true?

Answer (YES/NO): NO